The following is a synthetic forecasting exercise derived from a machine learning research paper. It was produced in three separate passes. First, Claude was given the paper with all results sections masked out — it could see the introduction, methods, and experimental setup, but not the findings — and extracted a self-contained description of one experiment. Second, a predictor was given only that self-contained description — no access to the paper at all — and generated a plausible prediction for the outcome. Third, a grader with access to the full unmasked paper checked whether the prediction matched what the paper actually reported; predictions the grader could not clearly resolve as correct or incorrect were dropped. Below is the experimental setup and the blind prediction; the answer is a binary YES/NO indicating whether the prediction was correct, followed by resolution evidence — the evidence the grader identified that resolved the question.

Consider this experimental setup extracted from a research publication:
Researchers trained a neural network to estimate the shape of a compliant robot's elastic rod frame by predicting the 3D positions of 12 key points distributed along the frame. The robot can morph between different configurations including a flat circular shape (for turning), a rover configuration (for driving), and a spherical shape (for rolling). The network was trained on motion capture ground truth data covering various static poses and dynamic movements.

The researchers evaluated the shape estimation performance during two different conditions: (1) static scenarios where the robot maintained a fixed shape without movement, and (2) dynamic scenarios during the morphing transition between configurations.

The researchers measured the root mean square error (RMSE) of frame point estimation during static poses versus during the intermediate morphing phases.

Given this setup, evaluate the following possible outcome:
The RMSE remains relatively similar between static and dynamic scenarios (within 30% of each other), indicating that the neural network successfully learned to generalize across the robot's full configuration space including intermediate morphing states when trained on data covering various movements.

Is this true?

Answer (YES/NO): NO